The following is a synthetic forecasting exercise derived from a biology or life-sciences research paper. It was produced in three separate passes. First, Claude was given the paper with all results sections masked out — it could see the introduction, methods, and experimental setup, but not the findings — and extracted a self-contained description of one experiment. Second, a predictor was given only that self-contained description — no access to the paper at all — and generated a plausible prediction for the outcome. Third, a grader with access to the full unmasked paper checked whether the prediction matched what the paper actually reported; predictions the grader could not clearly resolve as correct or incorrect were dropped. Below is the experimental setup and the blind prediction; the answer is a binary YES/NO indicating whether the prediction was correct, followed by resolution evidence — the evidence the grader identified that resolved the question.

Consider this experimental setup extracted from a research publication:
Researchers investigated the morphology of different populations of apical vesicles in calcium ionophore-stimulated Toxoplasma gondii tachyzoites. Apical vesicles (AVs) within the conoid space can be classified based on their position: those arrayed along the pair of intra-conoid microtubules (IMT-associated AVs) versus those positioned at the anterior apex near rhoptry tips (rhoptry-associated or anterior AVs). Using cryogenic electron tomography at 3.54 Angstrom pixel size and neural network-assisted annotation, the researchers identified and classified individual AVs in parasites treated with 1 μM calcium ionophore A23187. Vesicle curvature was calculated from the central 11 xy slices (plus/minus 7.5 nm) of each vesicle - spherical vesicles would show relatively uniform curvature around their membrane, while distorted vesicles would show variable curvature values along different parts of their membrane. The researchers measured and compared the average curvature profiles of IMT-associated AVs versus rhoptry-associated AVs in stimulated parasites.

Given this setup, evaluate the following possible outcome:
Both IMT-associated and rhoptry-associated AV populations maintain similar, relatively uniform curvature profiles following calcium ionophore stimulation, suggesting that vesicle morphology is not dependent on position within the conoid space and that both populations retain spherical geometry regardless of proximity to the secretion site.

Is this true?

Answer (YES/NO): NO